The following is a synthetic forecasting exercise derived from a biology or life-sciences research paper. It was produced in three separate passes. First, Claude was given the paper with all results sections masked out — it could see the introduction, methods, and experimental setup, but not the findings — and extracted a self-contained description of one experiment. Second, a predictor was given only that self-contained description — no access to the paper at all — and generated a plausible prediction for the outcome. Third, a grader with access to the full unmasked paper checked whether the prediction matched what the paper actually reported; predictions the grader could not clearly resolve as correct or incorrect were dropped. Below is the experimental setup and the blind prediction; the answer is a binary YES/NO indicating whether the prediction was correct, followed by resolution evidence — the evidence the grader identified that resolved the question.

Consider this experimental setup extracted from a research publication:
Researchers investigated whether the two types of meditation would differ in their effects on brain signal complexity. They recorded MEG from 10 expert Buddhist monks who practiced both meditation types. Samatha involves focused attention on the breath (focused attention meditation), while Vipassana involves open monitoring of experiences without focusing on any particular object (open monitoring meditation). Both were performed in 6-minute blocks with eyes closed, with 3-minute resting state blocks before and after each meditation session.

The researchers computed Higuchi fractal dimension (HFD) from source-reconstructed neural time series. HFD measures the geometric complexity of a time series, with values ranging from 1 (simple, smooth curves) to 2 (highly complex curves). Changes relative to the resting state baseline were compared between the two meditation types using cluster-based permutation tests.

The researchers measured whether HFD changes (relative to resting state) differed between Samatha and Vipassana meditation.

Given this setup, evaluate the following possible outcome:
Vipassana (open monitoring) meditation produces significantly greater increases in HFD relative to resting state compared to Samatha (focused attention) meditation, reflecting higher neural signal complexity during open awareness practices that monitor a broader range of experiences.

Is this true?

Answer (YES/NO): NO